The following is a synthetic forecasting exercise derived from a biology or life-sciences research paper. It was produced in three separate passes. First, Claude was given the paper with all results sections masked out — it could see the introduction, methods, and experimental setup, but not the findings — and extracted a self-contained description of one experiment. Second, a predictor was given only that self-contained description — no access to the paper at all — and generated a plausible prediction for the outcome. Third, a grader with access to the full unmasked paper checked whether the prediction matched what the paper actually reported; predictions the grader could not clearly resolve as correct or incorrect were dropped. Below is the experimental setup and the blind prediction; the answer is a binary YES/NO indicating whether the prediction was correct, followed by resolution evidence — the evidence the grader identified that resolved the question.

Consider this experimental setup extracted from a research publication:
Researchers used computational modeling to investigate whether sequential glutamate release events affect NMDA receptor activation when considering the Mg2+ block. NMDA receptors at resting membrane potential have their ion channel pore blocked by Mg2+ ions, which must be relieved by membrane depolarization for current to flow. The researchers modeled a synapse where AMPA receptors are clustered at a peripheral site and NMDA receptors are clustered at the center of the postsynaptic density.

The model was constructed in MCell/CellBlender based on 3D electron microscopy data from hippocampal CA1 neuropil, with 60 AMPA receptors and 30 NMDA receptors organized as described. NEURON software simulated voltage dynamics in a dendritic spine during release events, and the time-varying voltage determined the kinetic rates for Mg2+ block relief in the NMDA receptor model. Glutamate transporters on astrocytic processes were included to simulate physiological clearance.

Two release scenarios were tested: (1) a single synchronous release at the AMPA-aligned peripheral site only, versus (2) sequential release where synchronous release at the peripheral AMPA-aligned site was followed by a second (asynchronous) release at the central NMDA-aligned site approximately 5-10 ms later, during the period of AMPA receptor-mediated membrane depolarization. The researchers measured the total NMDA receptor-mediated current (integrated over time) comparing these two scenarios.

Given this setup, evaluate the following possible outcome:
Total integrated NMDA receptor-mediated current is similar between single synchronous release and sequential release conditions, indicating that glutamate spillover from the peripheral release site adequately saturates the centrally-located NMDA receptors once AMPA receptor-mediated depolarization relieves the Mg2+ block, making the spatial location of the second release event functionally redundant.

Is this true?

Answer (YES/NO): NO